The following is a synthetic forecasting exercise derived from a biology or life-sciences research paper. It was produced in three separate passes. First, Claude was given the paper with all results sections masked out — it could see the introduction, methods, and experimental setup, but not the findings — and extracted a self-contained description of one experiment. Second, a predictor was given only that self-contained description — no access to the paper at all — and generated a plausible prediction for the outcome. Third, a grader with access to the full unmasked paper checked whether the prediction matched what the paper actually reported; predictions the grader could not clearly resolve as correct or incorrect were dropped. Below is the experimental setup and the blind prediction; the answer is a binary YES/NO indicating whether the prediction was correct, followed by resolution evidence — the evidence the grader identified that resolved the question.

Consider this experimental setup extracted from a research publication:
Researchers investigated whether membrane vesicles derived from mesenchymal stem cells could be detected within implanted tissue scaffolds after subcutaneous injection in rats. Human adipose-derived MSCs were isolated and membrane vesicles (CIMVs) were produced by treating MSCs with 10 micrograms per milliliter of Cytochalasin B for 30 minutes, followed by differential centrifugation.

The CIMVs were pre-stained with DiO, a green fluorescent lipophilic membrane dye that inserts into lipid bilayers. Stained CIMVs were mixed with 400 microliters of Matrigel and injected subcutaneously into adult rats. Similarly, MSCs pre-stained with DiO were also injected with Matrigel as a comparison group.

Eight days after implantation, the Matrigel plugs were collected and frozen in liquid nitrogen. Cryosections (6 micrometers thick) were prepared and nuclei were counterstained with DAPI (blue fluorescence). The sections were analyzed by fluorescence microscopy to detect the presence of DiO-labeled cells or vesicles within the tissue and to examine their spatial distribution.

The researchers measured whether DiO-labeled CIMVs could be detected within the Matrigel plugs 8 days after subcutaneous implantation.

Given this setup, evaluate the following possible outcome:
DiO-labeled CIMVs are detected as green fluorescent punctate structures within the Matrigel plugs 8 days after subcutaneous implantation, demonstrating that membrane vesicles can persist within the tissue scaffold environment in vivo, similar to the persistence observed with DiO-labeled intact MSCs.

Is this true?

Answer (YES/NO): YES